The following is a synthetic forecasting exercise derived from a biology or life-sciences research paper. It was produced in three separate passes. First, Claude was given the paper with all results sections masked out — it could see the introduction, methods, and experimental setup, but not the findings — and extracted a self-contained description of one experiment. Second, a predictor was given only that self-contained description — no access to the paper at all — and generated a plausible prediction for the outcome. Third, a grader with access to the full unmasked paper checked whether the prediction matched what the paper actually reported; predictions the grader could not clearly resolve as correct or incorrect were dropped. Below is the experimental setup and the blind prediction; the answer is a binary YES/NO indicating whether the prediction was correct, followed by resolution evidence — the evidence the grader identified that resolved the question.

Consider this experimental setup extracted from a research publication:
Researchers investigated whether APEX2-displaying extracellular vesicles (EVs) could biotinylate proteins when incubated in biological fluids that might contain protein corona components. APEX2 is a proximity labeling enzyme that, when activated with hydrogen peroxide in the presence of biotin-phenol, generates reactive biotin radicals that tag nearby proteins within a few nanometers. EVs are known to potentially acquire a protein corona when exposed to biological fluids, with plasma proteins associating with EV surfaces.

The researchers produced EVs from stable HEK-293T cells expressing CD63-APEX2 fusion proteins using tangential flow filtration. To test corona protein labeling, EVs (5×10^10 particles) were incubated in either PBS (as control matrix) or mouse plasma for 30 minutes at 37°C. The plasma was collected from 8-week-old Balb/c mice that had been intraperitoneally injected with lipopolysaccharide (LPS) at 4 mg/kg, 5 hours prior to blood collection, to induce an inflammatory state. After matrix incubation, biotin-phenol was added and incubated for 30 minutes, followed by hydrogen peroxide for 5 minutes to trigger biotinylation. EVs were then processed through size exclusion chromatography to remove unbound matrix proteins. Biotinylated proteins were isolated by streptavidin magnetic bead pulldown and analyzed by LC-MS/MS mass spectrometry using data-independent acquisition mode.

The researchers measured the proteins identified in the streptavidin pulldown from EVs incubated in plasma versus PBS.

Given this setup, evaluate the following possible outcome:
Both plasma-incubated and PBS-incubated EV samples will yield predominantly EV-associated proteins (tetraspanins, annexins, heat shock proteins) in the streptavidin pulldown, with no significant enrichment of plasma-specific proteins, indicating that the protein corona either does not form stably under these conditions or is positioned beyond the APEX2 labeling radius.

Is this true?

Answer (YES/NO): NO